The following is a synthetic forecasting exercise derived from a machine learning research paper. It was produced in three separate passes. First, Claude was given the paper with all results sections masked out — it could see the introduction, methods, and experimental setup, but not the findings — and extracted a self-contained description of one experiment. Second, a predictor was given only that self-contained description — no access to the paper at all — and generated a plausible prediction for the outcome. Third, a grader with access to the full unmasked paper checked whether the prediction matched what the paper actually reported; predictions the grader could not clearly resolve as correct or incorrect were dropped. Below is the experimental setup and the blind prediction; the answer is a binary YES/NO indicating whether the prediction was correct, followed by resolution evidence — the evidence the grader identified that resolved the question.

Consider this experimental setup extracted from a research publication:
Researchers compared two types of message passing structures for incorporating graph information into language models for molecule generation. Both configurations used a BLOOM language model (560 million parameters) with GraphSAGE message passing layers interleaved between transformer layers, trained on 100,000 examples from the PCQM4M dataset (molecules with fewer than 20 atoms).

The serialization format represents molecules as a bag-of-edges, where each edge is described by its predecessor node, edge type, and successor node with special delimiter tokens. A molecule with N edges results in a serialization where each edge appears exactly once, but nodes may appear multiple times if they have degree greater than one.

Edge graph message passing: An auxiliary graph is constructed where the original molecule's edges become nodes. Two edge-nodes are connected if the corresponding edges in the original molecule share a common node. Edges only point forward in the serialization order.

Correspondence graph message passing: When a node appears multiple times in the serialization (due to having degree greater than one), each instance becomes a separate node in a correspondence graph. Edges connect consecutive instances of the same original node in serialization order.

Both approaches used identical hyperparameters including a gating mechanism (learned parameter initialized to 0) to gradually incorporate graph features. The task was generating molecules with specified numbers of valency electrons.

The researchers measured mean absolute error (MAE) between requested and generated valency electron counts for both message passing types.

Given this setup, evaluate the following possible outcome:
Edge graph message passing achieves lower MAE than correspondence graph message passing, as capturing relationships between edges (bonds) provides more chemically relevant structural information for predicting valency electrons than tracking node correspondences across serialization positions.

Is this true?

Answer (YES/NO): YES